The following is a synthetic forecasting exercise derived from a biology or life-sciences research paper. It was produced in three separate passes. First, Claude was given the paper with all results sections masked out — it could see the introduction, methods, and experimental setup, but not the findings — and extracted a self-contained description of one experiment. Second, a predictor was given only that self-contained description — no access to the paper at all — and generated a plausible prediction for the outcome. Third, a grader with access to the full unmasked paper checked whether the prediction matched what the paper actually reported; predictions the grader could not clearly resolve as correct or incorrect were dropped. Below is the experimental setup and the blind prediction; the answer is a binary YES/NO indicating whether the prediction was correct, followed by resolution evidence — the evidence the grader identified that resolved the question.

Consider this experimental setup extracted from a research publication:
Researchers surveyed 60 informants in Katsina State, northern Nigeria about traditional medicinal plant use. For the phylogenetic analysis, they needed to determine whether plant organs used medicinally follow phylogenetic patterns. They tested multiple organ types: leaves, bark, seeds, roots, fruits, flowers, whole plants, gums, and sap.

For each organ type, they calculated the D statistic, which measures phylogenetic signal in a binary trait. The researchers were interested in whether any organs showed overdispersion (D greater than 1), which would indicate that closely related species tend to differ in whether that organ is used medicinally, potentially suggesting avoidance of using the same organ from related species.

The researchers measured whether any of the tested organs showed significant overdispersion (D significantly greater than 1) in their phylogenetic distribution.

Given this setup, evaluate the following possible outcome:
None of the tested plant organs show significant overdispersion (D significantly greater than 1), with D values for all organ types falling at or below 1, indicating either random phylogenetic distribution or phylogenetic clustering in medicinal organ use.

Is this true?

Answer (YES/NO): NO